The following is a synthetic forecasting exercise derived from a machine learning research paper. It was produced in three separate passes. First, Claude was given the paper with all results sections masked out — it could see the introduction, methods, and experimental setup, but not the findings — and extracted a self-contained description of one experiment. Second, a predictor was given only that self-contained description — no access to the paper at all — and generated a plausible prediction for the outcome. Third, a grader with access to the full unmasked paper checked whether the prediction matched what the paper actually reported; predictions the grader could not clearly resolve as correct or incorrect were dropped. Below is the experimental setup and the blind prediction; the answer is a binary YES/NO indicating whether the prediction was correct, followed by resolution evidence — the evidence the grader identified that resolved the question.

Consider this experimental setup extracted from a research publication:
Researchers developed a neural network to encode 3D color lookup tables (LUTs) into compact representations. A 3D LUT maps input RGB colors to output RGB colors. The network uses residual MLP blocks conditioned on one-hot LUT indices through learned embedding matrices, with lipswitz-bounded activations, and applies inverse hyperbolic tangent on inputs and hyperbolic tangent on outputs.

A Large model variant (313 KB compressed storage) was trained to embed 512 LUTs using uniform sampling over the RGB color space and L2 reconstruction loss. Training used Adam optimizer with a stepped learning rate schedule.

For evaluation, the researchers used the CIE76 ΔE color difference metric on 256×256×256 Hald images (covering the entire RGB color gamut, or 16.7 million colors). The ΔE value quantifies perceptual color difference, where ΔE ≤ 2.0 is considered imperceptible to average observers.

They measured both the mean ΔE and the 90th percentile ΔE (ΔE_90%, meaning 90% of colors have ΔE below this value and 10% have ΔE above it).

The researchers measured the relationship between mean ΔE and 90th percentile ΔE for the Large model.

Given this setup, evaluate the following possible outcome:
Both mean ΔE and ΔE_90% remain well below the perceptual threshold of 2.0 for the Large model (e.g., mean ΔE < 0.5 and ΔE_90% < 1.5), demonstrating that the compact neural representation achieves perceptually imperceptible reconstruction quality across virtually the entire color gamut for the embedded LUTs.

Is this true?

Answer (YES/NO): NO